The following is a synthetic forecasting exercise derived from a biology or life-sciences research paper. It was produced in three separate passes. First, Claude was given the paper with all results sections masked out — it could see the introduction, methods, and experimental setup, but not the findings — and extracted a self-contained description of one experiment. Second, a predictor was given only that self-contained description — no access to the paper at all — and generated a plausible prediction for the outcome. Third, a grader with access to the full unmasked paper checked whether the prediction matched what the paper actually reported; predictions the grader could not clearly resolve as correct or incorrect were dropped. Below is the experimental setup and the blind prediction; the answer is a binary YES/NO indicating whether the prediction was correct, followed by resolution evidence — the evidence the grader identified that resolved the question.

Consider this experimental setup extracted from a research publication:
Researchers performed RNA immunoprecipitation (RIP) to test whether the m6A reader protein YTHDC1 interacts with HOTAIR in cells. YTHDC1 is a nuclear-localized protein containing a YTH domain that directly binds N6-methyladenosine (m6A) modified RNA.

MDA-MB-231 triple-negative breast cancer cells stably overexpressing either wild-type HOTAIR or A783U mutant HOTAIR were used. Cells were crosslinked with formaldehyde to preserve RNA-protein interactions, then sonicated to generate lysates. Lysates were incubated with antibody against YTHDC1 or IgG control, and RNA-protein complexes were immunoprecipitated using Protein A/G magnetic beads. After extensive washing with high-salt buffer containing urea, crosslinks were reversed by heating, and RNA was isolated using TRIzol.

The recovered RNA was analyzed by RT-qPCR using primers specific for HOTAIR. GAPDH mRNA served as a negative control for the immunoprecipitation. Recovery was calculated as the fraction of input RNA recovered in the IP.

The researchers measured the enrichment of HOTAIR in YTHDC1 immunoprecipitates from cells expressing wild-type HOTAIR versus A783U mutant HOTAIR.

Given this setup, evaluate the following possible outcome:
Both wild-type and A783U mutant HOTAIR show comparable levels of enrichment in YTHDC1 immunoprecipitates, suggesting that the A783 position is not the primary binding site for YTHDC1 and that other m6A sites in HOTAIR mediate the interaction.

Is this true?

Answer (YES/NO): YES